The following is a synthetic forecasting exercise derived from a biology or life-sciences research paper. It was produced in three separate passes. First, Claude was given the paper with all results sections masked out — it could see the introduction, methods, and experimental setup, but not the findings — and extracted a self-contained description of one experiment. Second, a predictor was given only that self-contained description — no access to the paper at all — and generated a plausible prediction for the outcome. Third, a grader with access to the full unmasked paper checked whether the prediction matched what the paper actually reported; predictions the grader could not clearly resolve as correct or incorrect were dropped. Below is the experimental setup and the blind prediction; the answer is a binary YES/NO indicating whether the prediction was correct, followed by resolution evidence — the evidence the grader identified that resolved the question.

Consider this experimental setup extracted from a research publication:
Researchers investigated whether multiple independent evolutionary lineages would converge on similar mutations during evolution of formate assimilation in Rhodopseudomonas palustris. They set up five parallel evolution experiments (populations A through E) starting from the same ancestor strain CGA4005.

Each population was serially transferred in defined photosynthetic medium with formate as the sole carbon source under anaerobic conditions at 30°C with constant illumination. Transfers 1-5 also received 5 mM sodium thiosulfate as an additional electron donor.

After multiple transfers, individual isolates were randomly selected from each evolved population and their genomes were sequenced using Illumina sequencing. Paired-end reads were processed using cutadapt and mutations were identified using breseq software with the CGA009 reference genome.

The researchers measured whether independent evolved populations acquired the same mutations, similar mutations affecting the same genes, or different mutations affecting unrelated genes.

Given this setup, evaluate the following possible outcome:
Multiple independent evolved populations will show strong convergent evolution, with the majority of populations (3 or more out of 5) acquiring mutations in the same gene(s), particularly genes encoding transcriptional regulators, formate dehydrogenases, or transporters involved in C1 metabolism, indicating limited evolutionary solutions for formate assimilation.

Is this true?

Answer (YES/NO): NO